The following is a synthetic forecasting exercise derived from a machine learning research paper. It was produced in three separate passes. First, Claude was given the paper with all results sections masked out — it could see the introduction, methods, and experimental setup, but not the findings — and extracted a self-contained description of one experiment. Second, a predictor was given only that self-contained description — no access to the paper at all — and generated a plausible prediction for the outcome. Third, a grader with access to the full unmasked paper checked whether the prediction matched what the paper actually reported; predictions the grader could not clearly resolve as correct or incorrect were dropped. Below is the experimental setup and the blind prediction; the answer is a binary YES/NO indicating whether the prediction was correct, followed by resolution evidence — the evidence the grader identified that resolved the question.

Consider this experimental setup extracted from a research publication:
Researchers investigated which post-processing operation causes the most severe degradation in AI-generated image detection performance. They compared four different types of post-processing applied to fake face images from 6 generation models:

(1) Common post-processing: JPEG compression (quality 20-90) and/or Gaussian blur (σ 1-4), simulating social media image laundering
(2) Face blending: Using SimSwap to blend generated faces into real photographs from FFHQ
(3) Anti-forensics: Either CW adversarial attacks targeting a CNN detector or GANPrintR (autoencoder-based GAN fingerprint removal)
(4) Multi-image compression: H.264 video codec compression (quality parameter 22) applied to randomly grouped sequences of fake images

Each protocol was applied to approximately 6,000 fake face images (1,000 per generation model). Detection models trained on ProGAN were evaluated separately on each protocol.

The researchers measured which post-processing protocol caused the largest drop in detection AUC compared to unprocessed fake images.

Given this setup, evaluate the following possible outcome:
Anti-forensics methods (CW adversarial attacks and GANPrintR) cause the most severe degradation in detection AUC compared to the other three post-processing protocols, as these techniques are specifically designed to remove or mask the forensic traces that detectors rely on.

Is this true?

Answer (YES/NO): NO